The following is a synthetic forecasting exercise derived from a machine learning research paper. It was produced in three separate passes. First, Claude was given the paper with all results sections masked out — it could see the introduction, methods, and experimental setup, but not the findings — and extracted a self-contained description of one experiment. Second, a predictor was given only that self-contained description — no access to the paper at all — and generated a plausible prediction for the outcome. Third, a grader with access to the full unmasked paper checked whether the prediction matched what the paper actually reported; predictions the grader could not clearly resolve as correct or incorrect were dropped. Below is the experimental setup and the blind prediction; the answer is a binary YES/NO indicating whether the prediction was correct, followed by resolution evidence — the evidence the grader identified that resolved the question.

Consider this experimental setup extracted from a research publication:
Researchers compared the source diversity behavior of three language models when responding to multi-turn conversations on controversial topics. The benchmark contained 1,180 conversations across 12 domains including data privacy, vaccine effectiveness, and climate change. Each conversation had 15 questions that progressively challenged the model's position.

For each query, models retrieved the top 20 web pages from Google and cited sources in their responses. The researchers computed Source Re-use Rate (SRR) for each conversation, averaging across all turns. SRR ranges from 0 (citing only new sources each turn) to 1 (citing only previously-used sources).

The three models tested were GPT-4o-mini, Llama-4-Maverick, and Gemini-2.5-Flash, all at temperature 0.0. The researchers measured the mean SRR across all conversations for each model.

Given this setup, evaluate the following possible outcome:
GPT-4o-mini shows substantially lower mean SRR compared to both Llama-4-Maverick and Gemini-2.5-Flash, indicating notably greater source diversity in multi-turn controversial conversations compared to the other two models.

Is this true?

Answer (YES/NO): NO